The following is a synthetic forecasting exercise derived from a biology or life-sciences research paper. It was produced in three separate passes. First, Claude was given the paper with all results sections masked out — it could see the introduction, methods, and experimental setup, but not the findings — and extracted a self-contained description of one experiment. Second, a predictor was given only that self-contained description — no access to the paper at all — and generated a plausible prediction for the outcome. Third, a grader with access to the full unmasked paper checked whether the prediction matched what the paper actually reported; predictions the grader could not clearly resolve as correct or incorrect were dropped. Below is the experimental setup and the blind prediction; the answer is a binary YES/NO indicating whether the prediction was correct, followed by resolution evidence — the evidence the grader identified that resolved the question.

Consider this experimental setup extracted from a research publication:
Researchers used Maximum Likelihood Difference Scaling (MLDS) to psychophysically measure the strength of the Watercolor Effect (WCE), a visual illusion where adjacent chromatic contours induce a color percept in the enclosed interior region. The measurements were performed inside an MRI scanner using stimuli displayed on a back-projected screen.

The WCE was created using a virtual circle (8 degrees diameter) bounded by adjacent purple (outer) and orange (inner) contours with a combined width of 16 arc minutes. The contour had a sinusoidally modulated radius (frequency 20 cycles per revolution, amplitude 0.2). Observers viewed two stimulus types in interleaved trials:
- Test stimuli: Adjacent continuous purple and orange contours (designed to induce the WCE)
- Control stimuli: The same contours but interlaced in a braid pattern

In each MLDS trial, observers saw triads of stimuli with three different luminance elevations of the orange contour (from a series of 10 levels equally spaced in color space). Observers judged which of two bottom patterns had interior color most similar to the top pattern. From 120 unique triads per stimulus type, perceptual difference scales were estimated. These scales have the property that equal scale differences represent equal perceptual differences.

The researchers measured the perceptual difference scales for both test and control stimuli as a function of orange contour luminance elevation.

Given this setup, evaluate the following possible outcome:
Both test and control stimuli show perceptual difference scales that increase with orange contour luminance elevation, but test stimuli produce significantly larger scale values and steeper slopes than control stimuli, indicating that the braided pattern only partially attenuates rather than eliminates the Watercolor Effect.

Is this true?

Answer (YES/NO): NO